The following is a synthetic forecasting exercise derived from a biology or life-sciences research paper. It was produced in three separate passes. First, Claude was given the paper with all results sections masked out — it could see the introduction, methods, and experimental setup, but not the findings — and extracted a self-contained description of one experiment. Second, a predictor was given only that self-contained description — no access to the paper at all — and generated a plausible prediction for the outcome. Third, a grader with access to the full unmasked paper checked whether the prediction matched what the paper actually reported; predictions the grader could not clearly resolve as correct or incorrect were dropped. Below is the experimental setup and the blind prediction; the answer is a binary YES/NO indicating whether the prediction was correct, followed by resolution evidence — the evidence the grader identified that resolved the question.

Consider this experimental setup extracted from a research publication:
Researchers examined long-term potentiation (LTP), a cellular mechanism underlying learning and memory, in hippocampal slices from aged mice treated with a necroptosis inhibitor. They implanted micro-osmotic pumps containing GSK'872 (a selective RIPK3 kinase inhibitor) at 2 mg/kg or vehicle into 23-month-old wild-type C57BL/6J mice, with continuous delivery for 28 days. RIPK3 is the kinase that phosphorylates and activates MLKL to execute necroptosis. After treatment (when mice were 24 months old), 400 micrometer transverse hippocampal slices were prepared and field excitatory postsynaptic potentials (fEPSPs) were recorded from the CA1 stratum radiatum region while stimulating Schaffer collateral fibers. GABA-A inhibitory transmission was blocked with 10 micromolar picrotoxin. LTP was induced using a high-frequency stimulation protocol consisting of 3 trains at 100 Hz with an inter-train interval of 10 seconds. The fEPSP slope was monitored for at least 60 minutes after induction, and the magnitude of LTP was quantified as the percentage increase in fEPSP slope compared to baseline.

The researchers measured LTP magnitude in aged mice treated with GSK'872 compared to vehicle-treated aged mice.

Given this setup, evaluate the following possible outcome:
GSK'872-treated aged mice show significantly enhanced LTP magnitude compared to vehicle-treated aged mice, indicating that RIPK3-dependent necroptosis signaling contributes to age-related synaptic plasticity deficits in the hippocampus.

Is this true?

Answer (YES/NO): YES